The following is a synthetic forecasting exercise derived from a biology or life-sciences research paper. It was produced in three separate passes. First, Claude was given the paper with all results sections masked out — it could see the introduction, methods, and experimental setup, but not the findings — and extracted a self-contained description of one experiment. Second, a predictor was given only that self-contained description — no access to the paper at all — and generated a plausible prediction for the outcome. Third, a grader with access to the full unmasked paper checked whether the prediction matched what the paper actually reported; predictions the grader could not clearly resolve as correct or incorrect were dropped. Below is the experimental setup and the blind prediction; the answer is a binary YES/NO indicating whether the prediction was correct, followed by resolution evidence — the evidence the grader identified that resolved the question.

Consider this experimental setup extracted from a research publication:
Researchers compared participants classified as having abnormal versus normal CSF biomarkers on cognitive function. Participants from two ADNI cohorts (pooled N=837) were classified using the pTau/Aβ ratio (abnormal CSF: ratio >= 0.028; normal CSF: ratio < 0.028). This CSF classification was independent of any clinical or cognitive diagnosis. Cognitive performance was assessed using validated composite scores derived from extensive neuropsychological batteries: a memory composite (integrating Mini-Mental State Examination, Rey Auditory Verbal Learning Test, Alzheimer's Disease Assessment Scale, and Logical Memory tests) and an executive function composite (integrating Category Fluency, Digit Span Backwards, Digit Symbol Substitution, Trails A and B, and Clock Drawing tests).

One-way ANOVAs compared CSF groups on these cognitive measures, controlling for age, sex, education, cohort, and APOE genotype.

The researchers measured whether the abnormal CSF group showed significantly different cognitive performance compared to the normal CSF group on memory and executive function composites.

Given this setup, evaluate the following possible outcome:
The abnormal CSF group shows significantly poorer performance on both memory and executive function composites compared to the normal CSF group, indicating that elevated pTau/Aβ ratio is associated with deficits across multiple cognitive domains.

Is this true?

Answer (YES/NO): YES